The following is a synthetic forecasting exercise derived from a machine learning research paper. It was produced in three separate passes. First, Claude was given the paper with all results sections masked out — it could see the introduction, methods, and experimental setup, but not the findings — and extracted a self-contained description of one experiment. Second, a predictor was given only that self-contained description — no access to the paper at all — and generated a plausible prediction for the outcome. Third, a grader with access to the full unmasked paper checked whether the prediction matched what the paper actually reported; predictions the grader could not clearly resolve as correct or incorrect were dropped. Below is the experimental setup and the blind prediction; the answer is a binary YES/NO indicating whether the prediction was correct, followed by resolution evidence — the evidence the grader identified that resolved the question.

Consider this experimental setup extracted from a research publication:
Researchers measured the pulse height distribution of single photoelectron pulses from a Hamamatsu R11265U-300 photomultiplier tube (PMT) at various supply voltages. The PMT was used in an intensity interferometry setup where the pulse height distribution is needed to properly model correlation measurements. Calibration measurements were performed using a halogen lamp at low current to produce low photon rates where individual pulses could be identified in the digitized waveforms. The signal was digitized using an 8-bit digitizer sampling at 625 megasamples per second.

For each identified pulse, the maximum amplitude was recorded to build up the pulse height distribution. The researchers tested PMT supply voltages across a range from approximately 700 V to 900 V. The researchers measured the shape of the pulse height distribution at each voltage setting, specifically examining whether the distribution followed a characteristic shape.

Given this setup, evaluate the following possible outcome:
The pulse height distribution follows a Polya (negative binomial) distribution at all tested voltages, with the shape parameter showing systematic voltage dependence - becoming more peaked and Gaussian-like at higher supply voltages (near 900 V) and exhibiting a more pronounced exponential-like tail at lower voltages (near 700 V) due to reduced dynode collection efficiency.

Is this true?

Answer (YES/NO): NO